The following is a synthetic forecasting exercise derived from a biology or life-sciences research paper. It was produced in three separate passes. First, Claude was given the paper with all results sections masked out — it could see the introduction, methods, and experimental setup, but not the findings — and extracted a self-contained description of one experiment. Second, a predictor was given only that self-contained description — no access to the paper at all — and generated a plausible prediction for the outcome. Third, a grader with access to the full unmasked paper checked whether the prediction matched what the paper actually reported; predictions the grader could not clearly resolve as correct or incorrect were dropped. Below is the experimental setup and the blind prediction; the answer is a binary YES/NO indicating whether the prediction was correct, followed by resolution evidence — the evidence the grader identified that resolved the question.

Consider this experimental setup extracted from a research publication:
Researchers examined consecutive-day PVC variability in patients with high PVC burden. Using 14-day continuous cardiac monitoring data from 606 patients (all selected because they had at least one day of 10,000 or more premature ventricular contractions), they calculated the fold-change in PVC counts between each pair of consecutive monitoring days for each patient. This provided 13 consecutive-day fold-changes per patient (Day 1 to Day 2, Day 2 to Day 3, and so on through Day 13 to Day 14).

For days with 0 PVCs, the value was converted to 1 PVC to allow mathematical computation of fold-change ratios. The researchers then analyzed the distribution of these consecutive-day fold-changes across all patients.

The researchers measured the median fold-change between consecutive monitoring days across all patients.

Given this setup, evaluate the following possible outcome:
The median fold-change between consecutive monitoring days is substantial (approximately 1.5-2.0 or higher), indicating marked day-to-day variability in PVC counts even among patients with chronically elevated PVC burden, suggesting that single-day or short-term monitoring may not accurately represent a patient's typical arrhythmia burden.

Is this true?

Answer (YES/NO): NO